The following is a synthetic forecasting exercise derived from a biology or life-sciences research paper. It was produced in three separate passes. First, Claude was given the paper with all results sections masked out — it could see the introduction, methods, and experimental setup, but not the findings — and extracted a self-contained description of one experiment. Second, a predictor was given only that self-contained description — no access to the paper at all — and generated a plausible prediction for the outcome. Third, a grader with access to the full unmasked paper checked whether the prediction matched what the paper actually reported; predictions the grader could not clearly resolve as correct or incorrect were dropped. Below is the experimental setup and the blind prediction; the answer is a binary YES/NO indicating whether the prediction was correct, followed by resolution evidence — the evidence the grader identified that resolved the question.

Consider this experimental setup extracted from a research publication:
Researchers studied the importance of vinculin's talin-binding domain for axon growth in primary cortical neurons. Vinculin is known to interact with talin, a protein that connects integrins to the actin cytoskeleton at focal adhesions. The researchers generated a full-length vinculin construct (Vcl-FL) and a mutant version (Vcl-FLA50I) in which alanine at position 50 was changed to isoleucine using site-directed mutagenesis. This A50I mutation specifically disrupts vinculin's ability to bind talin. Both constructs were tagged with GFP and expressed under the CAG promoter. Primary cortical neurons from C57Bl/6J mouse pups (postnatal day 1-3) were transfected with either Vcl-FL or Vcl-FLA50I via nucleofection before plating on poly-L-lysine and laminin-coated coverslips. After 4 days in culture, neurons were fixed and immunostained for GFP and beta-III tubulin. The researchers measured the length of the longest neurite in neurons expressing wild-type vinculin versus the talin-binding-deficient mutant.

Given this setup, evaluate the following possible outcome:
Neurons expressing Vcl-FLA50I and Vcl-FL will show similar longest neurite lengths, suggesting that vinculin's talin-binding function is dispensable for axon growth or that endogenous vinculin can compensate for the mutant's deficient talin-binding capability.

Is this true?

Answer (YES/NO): YES